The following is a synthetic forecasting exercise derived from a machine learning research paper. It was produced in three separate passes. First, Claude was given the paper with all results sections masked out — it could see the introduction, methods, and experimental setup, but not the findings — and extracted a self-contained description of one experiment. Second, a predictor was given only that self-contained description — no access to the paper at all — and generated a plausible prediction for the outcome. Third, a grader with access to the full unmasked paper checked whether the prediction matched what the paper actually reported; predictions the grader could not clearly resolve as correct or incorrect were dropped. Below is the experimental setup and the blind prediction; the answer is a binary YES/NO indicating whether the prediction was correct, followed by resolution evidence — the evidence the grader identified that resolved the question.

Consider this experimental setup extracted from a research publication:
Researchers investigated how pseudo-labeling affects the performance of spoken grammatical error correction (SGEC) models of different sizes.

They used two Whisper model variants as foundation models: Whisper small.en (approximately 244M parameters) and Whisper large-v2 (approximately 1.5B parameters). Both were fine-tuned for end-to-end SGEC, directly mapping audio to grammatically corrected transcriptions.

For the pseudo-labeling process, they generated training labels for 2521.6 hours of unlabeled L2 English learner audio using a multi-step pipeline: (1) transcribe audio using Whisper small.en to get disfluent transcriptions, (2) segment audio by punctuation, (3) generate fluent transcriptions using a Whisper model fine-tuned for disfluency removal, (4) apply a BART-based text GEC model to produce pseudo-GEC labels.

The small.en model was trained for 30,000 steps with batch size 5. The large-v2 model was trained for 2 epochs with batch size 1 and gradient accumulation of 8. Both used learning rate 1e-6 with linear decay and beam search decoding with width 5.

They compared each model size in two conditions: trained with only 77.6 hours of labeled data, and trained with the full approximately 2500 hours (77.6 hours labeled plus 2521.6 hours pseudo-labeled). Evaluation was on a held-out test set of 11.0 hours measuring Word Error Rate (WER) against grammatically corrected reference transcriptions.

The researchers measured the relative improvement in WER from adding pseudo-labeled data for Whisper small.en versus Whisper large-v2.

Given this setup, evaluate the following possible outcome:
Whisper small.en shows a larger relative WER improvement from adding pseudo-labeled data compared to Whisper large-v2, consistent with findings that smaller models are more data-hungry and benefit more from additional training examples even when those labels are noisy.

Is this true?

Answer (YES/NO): YES